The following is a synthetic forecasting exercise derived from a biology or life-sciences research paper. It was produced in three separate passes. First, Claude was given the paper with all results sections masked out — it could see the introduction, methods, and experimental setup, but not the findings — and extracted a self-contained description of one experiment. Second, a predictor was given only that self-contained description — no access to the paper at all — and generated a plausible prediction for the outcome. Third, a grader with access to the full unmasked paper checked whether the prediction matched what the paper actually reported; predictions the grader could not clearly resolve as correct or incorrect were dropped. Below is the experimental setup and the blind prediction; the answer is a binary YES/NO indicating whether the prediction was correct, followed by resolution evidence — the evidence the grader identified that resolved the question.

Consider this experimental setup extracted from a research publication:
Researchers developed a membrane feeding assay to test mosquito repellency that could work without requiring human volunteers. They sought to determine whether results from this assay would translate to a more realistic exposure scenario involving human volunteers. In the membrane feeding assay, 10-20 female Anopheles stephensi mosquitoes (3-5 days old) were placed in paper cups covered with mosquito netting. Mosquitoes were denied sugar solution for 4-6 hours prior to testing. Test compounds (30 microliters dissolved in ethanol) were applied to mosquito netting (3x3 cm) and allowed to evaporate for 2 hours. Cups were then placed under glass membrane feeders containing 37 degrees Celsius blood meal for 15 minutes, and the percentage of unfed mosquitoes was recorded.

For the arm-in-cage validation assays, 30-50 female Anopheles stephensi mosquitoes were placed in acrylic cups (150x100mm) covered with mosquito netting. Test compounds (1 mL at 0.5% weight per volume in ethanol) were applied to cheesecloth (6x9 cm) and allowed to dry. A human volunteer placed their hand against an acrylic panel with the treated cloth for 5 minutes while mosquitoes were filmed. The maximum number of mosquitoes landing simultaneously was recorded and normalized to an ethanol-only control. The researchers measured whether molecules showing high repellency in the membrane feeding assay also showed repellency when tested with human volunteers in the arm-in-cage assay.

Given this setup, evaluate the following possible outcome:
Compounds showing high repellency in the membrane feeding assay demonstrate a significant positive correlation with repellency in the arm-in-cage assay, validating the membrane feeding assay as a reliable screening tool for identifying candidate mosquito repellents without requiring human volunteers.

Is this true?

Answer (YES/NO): YES